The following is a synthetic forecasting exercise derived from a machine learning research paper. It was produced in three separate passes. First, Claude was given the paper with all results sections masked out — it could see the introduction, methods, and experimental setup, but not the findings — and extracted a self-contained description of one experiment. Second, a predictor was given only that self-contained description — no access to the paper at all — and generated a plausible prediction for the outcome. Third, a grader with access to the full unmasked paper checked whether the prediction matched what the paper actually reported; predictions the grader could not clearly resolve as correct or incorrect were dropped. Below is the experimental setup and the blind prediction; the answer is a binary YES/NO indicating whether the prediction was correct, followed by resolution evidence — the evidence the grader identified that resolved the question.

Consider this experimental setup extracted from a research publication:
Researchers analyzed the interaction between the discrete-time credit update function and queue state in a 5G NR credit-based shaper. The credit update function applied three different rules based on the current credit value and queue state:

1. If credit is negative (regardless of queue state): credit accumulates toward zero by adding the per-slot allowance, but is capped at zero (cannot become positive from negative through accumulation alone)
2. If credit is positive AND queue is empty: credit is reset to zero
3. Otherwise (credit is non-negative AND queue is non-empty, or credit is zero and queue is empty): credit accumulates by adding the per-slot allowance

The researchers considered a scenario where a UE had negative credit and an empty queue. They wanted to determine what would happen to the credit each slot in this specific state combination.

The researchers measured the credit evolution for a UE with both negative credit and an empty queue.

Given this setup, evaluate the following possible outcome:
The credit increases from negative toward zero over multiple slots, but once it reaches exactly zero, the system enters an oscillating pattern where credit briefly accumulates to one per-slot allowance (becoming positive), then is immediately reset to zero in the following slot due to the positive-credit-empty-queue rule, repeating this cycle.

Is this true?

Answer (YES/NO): YES